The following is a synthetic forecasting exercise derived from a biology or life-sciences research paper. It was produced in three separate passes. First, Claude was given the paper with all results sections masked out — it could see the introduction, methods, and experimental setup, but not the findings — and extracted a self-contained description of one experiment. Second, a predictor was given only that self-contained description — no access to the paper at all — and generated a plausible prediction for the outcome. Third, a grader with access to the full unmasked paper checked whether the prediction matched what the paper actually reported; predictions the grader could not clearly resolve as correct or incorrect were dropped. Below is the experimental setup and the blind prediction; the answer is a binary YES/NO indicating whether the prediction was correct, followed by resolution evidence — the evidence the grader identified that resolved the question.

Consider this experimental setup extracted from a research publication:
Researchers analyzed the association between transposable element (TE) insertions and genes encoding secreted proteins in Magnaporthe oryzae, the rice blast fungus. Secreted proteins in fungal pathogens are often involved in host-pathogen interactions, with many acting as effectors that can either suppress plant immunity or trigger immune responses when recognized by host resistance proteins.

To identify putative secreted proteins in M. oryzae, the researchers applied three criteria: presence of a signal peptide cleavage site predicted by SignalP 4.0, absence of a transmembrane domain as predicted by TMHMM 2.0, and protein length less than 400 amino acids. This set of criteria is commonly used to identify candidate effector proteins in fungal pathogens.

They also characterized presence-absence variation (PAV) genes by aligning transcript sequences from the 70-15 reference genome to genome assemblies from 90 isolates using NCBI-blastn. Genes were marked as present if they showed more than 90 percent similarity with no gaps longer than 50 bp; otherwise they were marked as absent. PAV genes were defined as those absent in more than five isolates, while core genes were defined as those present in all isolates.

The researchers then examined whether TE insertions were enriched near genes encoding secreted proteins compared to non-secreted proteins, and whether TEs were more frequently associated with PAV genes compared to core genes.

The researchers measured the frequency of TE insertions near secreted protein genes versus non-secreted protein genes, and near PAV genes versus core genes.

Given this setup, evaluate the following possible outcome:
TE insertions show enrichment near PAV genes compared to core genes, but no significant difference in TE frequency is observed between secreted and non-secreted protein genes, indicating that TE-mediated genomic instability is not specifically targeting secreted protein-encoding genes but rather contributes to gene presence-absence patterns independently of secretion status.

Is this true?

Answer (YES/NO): NO